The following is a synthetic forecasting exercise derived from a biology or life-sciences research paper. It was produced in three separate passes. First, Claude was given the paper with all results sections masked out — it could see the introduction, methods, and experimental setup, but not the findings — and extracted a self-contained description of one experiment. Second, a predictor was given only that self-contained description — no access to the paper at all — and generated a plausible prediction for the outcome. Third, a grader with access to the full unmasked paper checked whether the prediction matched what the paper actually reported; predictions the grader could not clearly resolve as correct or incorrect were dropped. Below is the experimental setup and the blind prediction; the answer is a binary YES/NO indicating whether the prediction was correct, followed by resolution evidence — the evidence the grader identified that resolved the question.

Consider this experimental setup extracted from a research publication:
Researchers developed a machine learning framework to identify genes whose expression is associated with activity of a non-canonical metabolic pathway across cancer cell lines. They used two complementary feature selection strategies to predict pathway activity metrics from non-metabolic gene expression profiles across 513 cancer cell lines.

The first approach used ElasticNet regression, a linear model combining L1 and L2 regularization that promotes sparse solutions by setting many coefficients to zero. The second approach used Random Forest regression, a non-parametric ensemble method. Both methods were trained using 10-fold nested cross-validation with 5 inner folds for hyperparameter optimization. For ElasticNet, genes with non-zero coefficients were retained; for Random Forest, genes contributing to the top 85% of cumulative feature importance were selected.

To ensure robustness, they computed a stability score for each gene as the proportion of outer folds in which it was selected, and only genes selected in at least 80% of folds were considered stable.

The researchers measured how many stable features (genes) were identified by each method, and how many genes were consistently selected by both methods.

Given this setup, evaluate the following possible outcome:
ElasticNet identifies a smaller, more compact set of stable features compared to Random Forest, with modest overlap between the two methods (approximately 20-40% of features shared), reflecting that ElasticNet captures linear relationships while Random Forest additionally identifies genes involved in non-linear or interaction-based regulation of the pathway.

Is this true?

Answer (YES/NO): NO